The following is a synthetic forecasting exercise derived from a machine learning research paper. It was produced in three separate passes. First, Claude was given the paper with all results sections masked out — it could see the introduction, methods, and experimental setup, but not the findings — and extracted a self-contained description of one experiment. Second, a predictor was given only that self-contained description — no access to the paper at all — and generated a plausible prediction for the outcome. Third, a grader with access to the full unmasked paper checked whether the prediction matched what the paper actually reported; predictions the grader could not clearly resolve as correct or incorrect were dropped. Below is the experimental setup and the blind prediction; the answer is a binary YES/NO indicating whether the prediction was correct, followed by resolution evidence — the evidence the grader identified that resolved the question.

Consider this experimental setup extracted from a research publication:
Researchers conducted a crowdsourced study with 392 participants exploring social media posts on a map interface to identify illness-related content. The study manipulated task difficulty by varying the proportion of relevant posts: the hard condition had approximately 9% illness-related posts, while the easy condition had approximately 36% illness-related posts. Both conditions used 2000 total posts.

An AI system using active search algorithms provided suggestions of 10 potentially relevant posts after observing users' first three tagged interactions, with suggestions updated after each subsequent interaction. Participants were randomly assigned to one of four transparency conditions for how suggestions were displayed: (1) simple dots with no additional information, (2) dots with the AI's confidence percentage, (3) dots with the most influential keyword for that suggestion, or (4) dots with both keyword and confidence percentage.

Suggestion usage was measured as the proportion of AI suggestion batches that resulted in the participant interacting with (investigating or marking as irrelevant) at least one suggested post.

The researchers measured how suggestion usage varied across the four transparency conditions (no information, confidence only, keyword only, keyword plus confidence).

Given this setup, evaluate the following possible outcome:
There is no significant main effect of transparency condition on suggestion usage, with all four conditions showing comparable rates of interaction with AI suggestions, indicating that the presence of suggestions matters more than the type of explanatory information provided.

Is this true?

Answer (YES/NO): YES